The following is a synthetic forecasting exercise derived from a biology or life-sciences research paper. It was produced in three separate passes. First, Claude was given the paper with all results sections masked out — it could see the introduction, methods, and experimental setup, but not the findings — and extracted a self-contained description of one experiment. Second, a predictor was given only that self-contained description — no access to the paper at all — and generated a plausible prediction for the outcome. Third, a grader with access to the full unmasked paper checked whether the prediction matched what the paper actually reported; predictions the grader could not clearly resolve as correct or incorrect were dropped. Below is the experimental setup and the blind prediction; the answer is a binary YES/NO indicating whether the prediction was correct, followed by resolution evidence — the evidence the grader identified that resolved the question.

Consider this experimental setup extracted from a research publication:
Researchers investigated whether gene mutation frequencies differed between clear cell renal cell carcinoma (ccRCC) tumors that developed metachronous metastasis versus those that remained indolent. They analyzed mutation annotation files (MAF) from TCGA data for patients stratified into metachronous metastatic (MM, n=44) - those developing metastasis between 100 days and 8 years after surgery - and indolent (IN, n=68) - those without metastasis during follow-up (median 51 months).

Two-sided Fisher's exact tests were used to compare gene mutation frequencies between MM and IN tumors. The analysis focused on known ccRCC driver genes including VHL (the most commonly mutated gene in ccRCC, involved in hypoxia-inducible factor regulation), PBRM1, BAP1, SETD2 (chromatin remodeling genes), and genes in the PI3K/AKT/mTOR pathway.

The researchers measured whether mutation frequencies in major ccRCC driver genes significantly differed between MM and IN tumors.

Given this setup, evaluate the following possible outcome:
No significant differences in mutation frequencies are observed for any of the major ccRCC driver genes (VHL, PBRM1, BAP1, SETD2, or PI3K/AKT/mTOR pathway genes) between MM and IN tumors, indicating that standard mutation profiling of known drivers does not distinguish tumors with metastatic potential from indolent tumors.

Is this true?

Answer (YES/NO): YES